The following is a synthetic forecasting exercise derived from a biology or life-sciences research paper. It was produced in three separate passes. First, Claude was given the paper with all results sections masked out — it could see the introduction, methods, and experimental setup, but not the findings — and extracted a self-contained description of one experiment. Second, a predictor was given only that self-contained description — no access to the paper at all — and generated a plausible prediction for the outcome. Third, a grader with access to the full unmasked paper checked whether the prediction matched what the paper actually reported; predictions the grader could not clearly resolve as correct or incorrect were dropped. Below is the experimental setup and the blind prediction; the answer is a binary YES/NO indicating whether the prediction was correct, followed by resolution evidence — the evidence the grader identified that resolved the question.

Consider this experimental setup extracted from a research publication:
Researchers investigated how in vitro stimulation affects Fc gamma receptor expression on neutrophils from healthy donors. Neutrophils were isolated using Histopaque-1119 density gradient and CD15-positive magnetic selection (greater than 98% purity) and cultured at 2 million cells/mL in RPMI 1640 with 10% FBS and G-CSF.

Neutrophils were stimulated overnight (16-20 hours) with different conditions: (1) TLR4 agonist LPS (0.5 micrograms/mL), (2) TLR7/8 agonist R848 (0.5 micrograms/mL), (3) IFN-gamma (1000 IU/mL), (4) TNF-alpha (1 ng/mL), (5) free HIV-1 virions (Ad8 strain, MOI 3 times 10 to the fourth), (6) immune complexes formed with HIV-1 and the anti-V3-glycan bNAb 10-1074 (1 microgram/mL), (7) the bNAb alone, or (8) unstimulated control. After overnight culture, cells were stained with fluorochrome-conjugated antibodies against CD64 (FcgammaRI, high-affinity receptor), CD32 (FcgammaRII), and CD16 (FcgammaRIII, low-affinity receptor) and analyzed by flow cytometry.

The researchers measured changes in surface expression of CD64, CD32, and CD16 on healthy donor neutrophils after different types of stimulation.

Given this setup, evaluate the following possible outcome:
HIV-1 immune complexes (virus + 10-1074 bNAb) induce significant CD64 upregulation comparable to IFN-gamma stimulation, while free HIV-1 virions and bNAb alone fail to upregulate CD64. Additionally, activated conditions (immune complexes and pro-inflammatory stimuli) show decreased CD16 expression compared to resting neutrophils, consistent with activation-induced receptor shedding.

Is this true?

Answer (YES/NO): NO